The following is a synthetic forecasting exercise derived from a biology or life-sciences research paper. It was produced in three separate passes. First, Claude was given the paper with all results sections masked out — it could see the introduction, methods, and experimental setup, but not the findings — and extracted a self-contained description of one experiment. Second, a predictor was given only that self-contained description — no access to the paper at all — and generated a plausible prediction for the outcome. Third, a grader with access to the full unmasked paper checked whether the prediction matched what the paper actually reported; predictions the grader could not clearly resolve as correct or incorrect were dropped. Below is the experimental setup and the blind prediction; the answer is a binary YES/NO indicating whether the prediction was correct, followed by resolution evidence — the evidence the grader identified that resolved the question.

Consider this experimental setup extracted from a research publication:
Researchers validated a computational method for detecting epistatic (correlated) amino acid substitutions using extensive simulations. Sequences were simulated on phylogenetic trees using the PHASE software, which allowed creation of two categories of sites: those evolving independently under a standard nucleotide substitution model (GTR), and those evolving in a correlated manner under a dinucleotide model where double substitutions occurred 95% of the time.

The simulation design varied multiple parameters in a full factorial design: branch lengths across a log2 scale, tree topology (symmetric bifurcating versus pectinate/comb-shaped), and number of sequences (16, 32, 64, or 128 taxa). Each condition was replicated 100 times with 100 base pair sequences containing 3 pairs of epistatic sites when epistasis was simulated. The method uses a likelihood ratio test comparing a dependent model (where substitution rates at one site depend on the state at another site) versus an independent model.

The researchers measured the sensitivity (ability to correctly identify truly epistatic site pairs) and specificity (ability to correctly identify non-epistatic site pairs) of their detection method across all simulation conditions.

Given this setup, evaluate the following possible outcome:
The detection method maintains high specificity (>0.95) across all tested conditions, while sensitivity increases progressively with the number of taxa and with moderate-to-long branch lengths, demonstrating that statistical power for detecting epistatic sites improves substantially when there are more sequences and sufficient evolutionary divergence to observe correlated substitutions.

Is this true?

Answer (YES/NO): NO